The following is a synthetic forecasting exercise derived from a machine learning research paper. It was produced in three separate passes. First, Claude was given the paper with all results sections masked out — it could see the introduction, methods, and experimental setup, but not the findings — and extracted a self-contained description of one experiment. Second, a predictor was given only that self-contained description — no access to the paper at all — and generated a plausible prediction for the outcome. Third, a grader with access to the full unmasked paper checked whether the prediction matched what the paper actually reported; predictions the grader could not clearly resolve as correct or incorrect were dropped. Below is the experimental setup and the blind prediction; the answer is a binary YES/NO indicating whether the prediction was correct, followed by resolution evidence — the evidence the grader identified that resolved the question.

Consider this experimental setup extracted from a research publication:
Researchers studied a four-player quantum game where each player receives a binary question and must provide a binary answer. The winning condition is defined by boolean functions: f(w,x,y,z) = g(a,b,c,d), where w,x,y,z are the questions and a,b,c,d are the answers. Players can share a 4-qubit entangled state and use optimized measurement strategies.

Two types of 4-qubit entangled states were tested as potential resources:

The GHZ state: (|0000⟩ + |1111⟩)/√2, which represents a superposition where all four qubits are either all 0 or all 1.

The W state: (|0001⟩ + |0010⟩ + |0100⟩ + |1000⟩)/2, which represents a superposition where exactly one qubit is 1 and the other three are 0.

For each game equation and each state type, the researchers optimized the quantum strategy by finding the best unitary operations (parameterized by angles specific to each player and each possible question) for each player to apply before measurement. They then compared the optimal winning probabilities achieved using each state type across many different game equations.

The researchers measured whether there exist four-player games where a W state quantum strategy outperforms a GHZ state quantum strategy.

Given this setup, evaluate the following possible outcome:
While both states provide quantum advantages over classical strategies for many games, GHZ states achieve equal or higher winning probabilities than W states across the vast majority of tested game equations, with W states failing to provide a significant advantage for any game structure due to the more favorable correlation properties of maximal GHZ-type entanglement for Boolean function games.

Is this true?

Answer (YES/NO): NO